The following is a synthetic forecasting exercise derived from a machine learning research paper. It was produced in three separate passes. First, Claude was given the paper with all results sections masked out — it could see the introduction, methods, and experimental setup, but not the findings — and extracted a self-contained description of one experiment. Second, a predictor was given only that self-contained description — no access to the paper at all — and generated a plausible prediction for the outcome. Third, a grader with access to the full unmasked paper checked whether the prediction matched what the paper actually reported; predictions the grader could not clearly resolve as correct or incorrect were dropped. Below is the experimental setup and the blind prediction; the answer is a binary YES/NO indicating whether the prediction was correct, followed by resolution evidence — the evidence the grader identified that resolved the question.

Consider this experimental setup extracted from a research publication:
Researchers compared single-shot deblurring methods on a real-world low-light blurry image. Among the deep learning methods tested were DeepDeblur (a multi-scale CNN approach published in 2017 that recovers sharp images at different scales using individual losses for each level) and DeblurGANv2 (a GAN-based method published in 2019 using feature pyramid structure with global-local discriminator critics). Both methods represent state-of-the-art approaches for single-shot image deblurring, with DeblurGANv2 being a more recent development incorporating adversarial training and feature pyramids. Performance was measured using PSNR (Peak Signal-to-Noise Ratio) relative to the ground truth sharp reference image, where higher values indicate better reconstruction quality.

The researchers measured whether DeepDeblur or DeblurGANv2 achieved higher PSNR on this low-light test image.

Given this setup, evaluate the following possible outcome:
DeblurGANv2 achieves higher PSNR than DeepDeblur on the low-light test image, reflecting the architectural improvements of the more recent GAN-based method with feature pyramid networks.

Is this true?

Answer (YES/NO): NO